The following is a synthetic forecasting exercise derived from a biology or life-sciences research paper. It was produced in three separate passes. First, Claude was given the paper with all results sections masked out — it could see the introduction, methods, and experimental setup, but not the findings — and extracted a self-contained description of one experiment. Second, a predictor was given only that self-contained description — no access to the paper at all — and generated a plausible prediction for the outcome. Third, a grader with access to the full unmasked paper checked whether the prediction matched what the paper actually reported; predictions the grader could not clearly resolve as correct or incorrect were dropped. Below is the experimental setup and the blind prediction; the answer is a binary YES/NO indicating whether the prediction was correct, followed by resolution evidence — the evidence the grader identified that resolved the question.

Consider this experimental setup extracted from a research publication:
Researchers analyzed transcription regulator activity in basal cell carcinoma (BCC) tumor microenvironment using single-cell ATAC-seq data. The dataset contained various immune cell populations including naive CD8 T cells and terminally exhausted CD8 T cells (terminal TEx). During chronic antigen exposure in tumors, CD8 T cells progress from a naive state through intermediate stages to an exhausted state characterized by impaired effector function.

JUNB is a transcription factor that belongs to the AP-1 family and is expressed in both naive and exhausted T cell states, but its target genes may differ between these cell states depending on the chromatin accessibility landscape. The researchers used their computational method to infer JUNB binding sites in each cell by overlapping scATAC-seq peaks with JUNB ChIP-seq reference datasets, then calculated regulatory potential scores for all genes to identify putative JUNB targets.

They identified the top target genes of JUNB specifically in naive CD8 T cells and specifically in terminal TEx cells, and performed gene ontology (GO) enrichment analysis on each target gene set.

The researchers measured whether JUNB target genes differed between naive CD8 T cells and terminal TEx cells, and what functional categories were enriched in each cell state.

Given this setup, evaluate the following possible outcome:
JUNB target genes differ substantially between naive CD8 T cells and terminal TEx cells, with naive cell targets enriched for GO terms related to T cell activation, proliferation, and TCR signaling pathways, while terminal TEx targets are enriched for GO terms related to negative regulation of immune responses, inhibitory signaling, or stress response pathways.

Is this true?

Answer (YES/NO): YES